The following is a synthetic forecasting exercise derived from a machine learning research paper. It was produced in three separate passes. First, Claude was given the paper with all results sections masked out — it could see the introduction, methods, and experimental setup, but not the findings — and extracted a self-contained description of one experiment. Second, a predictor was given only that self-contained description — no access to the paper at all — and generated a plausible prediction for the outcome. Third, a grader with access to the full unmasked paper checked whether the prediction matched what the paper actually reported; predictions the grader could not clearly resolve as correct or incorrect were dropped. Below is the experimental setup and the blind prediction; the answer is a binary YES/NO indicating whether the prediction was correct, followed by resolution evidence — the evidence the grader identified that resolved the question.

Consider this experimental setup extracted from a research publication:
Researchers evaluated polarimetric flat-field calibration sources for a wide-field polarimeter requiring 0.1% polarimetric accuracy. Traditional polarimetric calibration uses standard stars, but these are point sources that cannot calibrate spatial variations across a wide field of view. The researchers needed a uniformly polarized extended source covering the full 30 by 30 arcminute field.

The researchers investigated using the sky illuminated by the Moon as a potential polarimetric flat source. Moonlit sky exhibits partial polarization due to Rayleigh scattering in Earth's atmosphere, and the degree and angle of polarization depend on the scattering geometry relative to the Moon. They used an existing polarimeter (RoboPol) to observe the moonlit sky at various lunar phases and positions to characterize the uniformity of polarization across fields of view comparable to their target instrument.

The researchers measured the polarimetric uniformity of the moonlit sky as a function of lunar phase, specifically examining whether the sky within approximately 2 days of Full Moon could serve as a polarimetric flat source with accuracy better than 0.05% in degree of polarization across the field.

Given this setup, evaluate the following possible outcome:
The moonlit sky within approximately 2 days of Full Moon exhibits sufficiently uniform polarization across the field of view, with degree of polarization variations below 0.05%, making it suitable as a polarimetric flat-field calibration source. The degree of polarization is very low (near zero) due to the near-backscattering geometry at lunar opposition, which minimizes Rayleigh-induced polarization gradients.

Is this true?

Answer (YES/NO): YES